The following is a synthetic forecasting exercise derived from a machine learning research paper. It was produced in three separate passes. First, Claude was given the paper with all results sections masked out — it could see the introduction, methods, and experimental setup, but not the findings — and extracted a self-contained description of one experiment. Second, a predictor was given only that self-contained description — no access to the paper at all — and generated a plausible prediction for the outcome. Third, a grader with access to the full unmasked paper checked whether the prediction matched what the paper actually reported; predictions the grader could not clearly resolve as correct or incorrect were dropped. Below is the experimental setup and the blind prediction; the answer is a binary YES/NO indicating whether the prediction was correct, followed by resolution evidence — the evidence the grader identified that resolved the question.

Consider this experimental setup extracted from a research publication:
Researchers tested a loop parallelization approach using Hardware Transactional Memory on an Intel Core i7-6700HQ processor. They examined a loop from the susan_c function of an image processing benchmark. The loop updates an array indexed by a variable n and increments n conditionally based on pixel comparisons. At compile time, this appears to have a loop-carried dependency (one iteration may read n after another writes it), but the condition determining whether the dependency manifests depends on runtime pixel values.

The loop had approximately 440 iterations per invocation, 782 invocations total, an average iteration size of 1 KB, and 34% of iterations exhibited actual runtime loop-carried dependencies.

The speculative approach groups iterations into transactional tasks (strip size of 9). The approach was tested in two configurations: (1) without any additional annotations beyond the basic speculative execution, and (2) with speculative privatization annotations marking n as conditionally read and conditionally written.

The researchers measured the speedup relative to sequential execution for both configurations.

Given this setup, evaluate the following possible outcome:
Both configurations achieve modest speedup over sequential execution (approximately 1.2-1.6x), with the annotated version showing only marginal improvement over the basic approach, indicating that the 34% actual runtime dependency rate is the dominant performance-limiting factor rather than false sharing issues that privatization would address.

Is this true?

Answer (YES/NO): NO